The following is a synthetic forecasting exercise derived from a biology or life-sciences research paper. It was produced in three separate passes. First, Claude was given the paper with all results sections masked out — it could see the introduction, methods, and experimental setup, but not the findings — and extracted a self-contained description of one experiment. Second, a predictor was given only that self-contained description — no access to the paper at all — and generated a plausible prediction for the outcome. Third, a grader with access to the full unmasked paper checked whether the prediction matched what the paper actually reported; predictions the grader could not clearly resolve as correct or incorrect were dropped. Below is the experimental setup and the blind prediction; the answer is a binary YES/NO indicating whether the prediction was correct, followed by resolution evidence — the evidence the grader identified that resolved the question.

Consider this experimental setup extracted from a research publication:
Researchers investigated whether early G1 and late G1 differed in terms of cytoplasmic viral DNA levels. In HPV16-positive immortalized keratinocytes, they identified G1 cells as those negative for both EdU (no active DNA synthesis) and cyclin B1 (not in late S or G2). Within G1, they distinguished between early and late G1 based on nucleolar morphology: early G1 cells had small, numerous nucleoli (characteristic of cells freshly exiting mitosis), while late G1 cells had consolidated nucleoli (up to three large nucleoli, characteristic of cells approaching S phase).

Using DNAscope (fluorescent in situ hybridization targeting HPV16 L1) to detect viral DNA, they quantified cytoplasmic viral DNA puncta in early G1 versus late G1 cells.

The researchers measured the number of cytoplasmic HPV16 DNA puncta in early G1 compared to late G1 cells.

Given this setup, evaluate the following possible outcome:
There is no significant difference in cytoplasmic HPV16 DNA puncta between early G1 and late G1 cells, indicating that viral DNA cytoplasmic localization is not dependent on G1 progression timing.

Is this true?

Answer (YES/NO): NO